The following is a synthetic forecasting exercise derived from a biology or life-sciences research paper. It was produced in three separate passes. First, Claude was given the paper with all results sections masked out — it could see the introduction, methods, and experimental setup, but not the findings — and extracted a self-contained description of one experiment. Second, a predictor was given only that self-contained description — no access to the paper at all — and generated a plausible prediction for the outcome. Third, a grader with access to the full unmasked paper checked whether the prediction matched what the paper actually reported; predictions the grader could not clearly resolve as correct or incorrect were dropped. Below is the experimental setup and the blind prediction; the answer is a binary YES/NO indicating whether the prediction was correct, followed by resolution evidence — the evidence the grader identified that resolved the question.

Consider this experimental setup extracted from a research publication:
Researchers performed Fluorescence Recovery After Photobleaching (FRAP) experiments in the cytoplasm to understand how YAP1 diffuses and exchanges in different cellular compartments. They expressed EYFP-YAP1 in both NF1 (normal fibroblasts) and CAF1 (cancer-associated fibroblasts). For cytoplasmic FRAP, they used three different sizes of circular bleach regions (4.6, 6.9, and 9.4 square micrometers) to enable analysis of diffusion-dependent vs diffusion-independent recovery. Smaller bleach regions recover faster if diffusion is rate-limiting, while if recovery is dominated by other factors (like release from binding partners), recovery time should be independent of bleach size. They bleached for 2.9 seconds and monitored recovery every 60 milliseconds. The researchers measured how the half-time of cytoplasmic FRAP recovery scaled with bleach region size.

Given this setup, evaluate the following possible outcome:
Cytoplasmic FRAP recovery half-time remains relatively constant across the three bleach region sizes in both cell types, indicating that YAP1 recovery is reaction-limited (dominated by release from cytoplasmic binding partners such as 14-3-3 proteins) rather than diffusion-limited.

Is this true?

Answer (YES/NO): YES